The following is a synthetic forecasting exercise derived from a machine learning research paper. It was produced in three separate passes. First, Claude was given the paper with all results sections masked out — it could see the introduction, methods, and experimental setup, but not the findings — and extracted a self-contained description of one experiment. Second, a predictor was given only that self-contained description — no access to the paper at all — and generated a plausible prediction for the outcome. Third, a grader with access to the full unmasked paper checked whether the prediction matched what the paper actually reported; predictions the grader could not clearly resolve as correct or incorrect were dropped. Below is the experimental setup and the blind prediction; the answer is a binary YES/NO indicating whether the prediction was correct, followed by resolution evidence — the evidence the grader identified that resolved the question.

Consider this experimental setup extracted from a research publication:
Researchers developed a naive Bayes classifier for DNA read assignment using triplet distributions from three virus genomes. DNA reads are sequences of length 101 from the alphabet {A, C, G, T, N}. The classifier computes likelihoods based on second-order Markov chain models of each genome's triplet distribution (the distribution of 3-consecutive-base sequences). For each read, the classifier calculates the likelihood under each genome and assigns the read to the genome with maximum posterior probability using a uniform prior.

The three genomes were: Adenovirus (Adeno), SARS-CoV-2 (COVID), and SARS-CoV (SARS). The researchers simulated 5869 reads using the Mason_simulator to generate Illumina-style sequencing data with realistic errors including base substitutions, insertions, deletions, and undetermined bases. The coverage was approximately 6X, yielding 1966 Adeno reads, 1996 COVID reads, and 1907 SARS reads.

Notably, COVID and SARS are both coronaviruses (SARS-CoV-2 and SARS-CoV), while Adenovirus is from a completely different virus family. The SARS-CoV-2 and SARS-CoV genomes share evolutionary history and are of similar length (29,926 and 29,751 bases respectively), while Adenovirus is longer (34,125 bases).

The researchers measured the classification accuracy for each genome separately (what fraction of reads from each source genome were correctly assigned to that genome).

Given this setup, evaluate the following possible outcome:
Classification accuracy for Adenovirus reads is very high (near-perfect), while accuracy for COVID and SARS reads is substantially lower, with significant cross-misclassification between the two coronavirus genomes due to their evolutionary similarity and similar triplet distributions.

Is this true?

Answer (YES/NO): NO